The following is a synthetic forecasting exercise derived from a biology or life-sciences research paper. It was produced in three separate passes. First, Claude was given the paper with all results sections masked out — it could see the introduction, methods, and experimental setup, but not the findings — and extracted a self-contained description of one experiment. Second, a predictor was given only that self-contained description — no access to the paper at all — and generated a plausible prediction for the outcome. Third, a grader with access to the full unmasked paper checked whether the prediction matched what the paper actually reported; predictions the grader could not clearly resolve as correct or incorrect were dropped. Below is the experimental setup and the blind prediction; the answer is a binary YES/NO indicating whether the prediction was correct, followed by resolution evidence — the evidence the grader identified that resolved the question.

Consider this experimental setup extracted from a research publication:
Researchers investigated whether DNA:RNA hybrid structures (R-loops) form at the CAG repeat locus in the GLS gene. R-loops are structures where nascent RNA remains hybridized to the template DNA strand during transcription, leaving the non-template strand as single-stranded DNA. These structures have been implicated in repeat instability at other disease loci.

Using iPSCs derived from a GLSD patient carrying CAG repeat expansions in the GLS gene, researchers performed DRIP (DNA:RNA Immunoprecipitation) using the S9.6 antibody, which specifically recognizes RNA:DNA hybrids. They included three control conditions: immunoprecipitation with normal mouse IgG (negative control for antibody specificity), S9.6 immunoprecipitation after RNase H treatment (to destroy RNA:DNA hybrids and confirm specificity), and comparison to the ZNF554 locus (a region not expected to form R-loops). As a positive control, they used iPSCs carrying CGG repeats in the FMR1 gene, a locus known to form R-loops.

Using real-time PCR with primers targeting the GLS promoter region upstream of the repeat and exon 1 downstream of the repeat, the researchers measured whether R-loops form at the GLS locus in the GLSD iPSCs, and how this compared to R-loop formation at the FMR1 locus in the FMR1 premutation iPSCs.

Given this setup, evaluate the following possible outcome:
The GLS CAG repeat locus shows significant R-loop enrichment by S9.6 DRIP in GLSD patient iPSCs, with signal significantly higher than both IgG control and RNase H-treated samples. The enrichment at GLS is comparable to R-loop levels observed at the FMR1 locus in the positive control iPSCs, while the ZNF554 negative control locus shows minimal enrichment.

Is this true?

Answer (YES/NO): NO